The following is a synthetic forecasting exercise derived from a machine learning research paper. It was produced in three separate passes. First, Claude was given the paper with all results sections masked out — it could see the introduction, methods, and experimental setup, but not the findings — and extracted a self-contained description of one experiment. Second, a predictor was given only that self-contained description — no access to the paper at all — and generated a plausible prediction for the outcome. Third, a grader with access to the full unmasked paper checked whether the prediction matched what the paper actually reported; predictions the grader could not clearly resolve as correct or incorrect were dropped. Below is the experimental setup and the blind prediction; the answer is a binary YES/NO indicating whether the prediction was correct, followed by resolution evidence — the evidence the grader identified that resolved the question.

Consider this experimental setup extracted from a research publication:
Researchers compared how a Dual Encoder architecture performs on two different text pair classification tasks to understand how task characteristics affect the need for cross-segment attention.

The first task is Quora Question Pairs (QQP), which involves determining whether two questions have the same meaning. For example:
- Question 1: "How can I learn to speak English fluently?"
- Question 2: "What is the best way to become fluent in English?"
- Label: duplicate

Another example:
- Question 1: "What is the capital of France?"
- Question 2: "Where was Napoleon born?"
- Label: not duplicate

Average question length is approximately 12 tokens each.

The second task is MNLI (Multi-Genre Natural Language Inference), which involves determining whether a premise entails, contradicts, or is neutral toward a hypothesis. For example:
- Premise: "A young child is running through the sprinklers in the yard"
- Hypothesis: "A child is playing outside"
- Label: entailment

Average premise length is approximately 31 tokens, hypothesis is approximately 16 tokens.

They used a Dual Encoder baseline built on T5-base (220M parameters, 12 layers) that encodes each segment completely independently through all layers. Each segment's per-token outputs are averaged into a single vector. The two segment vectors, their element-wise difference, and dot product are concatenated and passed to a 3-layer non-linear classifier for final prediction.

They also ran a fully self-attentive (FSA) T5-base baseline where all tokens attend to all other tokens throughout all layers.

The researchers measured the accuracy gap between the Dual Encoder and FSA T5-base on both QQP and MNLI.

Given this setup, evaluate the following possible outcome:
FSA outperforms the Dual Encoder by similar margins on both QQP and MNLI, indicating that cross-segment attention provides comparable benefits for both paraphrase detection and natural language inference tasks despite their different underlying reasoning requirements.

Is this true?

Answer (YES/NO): NO